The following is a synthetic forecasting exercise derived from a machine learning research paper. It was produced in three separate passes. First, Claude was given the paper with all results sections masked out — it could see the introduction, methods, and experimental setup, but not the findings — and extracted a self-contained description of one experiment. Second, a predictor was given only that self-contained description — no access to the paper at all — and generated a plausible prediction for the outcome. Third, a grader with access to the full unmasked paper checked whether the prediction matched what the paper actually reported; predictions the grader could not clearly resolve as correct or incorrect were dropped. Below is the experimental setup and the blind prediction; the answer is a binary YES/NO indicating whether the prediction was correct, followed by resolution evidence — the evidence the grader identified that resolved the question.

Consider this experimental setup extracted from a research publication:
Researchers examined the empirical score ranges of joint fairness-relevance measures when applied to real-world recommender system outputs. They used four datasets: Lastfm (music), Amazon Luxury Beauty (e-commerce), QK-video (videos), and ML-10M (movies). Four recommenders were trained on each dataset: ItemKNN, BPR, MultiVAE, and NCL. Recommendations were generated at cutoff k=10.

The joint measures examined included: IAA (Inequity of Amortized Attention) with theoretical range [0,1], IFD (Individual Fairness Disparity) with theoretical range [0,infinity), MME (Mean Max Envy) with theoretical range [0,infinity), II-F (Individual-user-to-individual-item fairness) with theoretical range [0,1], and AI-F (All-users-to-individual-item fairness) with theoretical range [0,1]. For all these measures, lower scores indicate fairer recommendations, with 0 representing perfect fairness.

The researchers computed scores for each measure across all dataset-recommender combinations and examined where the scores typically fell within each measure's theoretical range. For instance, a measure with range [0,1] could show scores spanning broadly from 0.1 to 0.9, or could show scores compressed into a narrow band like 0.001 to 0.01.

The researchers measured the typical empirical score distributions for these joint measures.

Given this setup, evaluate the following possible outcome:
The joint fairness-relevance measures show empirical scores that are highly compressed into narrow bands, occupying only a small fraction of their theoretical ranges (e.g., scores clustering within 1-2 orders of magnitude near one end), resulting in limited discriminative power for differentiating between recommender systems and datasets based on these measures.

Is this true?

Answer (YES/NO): YES